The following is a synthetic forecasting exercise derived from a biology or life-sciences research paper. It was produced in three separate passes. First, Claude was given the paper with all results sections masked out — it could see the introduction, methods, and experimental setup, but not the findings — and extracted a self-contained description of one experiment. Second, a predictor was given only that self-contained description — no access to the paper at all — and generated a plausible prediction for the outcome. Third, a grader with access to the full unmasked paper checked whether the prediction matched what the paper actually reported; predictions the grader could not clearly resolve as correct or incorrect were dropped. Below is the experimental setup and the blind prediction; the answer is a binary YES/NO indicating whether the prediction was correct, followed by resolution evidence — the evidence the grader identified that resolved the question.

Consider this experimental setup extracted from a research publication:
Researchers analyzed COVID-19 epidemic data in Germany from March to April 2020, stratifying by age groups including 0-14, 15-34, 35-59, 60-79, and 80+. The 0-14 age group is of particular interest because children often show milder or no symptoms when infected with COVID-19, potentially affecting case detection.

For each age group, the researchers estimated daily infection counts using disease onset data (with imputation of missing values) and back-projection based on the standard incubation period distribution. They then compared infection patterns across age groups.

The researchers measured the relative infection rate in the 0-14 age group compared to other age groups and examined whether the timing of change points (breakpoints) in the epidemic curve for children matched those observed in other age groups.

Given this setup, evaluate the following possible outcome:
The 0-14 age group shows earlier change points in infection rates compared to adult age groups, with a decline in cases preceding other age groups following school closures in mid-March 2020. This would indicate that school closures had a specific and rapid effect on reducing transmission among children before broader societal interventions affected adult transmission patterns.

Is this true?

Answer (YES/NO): NO